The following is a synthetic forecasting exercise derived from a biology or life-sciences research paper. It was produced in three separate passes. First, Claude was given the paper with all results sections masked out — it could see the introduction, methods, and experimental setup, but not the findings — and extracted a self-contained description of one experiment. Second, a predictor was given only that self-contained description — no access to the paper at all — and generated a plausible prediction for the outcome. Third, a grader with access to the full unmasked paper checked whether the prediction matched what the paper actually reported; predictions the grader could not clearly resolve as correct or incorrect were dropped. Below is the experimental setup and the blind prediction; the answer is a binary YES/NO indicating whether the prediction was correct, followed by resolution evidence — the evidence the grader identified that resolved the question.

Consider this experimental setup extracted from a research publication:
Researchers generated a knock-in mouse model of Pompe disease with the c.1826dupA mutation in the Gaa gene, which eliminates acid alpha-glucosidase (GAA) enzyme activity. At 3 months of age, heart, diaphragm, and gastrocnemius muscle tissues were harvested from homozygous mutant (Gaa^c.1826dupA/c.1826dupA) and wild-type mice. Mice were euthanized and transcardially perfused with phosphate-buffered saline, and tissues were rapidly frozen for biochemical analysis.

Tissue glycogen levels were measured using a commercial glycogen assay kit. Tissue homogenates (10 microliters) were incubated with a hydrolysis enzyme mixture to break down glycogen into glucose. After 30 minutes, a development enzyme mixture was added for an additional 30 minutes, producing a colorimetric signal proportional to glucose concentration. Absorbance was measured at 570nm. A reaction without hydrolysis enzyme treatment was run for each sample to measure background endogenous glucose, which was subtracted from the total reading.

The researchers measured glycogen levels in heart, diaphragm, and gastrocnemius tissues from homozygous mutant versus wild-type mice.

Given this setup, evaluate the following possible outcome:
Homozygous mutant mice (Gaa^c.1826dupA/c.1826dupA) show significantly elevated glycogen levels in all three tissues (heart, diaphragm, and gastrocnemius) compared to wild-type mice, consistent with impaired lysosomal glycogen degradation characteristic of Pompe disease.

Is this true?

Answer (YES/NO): NO